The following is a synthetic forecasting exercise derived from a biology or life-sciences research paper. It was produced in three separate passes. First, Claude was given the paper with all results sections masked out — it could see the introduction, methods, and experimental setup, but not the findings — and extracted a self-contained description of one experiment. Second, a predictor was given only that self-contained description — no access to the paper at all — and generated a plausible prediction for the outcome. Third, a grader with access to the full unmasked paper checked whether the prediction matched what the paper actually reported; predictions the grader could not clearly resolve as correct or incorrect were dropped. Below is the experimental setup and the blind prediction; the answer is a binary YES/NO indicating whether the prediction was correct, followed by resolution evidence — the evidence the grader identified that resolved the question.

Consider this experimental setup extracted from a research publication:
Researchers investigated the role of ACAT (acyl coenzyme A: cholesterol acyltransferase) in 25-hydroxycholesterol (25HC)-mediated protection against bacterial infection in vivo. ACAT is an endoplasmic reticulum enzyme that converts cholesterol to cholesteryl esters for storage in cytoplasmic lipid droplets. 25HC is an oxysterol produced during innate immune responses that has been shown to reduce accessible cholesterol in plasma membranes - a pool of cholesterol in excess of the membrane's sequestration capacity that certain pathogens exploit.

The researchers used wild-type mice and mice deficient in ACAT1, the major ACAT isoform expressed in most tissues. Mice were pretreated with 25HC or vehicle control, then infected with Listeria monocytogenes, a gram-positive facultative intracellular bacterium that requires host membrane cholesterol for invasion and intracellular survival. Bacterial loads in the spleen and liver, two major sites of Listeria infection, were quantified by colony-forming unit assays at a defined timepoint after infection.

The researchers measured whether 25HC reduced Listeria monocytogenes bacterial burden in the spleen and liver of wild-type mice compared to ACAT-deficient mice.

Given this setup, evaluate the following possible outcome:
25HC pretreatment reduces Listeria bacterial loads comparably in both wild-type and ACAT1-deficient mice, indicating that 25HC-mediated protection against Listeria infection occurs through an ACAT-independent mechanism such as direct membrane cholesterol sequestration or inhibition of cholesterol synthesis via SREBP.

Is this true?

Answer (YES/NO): NO